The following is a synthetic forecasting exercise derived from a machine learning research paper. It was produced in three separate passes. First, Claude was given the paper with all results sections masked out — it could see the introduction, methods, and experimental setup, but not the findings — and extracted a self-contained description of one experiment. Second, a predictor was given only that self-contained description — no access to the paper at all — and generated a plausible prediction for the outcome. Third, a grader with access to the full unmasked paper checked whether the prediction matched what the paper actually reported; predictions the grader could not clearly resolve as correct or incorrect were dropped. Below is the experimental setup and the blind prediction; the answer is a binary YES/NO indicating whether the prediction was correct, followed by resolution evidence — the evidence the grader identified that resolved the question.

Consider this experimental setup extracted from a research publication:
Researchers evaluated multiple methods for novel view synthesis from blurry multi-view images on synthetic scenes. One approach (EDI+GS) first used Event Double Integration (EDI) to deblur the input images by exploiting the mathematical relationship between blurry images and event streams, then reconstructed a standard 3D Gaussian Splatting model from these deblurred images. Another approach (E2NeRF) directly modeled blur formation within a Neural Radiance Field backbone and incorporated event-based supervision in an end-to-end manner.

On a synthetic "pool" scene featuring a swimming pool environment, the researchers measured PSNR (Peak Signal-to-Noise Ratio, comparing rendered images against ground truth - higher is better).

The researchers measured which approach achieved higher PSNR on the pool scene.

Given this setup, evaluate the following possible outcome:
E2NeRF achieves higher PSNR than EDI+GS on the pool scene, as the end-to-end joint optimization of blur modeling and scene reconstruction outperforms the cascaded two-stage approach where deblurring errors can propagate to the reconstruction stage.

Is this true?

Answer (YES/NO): YES